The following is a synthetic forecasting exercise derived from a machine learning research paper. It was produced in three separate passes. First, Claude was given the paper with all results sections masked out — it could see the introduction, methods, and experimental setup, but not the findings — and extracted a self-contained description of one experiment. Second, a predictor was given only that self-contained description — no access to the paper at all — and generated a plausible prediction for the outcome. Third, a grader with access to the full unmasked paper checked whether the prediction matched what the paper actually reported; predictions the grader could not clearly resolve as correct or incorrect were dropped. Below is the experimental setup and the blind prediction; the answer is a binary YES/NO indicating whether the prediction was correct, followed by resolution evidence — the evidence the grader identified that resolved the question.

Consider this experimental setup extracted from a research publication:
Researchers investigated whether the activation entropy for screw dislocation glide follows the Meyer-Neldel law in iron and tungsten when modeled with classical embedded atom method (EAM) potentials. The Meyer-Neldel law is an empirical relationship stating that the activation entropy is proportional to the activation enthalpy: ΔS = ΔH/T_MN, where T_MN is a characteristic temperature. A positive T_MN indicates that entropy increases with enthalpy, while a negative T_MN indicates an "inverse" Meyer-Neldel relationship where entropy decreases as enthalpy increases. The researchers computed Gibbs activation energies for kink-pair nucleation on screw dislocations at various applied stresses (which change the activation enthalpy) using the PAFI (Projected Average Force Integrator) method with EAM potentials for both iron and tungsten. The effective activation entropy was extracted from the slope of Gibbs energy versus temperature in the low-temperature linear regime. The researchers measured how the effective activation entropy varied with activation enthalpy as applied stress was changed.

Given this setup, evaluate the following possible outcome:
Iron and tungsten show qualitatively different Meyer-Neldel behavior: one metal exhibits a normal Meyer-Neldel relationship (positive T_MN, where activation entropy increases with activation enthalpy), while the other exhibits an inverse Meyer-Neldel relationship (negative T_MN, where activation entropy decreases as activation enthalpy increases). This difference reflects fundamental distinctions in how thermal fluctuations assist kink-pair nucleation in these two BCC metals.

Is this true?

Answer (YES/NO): NO